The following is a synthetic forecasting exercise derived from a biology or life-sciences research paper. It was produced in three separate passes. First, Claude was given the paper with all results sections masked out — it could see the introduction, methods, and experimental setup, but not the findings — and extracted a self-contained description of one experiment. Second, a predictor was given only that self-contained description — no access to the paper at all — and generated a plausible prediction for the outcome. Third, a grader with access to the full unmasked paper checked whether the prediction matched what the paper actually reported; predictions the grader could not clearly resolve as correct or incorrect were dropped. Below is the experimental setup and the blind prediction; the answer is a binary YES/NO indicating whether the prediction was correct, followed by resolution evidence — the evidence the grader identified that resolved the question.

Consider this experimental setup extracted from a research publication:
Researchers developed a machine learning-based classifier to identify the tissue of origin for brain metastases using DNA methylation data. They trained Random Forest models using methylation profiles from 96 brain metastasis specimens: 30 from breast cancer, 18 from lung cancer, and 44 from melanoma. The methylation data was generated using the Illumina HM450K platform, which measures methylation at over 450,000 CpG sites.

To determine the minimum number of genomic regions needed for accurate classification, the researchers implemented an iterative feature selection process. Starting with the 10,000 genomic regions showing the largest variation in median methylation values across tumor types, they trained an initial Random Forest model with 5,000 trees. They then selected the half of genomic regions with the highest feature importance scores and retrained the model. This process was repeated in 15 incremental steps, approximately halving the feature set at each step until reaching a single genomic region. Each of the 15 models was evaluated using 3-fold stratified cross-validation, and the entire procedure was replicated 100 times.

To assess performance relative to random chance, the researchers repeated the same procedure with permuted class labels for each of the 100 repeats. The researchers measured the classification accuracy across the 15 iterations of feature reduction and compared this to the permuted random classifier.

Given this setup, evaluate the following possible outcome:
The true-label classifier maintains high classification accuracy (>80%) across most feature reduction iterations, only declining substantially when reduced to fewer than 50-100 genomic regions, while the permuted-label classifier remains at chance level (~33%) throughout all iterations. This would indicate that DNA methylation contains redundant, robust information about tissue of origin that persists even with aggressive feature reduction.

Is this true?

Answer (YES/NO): NO